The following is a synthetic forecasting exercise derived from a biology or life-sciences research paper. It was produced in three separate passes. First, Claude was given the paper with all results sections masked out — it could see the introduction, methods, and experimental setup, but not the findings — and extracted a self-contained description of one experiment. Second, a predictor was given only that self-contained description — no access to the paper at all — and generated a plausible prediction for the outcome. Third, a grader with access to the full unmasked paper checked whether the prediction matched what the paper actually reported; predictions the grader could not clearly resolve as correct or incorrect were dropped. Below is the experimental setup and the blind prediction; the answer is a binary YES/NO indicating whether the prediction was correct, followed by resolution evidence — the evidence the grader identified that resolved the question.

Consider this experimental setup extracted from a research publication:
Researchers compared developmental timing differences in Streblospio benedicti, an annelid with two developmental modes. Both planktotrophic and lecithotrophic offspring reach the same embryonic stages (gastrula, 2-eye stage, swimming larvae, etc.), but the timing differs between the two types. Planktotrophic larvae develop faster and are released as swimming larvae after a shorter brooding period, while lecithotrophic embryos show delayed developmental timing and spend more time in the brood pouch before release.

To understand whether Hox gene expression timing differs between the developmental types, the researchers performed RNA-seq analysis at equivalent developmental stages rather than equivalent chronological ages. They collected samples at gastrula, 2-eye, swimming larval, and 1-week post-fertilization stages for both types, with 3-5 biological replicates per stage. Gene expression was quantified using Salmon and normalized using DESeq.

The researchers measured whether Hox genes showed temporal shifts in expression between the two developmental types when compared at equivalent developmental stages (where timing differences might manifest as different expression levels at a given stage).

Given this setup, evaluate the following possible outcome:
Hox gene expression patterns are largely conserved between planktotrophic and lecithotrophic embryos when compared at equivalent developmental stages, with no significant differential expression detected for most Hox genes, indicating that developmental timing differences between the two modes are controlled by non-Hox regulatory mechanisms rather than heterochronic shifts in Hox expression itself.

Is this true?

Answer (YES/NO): YES